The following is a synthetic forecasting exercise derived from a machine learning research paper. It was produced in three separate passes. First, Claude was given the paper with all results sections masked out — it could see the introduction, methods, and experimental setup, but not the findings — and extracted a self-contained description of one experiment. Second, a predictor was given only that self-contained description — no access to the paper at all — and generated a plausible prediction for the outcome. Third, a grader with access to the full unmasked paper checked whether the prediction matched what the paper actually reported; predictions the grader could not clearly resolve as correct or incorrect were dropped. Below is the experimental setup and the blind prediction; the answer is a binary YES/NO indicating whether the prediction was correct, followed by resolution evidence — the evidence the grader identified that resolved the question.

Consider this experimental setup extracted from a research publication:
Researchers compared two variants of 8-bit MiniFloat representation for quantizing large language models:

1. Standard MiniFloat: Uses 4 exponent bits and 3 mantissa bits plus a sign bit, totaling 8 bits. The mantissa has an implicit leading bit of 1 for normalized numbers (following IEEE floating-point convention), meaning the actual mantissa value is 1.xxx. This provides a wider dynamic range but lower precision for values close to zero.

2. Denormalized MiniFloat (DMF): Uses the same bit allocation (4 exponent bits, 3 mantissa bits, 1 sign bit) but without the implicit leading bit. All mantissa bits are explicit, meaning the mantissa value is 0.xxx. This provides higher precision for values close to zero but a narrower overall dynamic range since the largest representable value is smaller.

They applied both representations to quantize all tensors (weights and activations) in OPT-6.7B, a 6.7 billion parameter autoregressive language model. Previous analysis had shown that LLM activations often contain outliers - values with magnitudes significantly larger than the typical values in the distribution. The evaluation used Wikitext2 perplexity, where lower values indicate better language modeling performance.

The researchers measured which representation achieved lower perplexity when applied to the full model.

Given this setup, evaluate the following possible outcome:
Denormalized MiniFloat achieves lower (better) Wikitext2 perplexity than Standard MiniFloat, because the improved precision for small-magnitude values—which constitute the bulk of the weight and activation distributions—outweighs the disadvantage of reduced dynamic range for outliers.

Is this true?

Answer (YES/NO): NO